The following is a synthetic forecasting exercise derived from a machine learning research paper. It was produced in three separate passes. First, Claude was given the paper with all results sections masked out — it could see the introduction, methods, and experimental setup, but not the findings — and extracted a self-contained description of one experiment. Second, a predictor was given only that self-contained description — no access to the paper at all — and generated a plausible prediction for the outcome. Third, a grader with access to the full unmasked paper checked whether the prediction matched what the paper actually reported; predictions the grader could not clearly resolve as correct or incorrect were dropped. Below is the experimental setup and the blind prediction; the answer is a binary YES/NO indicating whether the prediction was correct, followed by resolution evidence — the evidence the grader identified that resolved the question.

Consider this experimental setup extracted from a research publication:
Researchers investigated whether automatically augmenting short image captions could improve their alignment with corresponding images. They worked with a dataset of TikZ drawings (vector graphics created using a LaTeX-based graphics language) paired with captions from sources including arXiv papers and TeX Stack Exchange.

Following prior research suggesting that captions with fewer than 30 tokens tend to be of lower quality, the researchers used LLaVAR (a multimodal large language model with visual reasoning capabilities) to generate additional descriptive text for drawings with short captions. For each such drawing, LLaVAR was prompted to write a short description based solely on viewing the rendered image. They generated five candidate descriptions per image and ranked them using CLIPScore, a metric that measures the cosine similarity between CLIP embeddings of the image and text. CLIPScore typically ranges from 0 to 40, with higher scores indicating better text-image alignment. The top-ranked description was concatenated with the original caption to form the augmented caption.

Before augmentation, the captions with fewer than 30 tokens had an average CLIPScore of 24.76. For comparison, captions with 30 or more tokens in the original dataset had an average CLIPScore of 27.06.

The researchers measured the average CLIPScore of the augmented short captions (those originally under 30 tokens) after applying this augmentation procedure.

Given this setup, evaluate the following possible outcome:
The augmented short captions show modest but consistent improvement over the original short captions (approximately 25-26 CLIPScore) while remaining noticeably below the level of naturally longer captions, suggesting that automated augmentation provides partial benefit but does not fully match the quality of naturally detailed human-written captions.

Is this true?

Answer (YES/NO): NO